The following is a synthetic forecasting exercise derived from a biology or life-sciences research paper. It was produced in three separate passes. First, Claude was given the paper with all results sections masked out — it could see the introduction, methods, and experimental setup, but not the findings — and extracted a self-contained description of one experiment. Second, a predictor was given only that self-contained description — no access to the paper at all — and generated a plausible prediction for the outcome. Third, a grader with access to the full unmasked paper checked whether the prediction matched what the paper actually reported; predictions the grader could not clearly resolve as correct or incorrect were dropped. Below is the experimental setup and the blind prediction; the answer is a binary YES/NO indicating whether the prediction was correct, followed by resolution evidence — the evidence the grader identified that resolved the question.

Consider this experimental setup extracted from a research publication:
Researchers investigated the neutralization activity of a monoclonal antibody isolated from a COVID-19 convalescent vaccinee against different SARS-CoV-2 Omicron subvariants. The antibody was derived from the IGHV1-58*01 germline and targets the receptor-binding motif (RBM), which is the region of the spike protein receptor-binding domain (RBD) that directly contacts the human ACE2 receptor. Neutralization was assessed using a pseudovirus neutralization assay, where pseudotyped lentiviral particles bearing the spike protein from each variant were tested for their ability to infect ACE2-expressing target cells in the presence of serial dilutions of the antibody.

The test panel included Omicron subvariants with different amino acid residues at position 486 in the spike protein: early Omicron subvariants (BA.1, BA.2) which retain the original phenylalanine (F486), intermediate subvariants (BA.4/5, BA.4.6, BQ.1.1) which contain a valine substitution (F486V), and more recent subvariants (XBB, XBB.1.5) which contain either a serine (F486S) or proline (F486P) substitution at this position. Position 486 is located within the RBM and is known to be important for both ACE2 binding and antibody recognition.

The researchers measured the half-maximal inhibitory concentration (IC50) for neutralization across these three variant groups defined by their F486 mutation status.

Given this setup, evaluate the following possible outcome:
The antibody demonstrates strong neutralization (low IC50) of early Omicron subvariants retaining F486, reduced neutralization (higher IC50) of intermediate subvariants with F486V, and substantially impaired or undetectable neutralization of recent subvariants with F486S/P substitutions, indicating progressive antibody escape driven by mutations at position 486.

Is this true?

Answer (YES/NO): YES